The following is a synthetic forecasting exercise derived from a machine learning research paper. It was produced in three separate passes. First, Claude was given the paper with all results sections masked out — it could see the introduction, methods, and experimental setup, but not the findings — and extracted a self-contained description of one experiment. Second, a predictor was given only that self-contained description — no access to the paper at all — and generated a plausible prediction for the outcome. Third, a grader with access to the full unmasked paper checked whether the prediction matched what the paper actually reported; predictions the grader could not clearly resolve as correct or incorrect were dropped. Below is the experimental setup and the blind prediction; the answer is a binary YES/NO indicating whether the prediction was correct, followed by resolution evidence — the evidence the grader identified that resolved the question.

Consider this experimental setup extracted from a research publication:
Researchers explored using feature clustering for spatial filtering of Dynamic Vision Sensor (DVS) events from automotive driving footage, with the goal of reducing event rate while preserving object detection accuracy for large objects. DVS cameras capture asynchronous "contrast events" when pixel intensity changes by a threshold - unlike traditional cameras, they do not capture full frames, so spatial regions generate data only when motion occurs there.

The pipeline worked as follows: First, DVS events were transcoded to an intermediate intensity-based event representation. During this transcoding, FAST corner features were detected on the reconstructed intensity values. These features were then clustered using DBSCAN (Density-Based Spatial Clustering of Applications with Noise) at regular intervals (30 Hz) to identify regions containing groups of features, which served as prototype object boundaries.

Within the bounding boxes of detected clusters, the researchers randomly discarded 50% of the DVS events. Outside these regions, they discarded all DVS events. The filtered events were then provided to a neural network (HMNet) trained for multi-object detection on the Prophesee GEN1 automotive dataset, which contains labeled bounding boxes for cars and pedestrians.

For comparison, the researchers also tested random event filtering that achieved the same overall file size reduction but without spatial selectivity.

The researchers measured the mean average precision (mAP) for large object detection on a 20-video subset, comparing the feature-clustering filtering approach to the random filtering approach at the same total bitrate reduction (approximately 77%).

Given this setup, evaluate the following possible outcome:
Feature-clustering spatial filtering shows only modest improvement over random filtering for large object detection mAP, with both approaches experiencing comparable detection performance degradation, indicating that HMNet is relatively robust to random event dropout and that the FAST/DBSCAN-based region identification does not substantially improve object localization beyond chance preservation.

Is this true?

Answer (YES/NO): NO